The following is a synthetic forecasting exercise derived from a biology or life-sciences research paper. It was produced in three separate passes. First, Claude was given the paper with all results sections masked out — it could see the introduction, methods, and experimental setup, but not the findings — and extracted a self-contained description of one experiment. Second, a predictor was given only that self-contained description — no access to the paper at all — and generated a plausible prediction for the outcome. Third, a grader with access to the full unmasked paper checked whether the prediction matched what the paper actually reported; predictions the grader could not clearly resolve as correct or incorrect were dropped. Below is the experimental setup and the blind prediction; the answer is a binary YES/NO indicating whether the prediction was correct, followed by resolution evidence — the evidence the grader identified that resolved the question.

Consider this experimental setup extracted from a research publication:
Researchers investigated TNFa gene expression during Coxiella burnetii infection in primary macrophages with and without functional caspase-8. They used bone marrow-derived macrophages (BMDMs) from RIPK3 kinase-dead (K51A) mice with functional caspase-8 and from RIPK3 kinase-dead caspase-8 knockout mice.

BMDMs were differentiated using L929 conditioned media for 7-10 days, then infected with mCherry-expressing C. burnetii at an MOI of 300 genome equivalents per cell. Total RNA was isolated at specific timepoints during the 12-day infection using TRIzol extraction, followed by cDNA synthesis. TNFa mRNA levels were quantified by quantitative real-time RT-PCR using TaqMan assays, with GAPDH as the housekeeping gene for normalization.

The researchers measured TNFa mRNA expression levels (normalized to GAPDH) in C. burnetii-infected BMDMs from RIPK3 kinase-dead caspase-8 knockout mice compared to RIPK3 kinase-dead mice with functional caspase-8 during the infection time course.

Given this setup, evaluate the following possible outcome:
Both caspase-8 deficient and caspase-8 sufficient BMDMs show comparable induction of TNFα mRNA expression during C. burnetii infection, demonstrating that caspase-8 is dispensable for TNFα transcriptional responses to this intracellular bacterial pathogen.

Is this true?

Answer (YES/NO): NO